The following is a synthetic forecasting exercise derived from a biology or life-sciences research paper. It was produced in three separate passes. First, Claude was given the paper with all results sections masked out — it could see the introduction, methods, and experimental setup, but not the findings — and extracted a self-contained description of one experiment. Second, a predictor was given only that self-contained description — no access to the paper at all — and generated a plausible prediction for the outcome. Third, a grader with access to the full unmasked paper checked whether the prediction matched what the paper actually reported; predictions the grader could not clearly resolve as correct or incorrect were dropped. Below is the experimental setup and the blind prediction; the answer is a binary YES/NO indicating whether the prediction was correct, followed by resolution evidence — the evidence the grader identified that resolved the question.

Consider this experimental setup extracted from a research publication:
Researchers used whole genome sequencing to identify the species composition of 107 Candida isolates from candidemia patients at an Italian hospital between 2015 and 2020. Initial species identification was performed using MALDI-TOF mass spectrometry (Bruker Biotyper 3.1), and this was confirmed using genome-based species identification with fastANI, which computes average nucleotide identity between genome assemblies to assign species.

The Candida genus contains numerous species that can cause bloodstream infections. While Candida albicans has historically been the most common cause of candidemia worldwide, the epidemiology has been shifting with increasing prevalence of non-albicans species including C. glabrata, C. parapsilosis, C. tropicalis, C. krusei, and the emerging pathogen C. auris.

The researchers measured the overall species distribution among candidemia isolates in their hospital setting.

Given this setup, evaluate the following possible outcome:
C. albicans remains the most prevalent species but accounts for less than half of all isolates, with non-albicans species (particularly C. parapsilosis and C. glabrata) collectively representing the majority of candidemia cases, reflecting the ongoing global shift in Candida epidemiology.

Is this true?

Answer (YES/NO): NO